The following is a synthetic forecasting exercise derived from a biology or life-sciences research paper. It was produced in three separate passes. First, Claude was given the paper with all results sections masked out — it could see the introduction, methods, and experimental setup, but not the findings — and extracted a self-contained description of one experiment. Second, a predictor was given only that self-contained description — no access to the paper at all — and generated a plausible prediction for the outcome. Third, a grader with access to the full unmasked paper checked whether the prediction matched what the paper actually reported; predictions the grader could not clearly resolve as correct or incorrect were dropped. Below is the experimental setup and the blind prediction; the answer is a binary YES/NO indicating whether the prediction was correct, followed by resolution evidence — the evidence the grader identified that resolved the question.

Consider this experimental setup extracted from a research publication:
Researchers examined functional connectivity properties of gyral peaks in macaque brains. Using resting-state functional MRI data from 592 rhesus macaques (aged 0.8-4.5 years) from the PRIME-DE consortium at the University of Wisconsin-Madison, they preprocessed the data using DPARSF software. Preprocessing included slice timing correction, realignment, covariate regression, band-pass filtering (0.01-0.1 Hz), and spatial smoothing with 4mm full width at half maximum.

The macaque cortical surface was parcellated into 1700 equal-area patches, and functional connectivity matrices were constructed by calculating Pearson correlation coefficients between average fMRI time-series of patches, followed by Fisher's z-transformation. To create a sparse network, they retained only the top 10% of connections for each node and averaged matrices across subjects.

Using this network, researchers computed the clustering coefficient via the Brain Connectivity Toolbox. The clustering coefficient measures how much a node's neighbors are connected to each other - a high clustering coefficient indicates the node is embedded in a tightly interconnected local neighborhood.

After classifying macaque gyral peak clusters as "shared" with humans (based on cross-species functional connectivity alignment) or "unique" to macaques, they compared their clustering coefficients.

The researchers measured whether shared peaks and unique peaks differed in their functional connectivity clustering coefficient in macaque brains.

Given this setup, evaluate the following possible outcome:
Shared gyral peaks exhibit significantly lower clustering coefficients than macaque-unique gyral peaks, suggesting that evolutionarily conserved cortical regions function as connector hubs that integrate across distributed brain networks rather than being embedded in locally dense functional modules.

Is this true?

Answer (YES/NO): NO